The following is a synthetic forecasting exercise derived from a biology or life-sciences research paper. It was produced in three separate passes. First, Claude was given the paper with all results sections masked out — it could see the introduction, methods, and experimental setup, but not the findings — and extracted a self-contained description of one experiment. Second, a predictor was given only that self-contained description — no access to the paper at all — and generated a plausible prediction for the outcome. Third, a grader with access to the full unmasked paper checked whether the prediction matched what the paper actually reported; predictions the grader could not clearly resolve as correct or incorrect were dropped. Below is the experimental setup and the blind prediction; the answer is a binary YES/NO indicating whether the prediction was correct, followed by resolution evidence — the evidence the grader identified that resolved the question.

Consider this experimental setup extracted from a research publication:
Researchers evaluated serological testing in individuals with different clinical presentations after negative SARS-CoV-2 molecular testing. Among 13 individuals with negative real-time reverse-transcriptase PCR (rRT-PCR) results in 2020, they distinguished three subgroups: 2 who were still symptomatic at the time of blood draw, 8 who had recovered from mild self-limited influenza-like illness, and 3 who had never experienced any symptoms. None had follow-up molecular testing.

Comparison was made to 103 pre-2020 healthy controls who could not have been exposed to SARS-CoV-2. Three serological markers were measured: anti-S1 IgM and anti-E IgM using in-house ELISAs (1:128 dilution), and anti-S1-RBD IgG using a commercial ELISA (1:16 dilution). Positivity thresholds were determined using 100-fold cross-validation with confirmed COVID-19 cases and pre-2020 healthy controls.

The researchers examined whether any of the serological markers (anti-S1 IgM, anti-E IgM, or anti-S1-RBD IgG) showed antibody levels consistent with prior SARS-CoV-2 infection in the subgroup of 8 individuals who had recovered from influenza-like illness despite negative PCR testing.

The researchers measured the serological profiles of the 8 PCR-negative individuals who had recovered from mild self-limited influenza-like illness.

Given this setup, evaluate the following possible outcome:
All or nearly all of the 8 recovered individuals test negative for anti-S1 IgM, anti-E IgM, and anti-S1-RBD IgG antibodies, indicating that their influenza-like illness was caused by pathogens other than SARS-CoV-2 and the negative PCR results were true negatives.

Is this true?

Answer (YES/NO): NO